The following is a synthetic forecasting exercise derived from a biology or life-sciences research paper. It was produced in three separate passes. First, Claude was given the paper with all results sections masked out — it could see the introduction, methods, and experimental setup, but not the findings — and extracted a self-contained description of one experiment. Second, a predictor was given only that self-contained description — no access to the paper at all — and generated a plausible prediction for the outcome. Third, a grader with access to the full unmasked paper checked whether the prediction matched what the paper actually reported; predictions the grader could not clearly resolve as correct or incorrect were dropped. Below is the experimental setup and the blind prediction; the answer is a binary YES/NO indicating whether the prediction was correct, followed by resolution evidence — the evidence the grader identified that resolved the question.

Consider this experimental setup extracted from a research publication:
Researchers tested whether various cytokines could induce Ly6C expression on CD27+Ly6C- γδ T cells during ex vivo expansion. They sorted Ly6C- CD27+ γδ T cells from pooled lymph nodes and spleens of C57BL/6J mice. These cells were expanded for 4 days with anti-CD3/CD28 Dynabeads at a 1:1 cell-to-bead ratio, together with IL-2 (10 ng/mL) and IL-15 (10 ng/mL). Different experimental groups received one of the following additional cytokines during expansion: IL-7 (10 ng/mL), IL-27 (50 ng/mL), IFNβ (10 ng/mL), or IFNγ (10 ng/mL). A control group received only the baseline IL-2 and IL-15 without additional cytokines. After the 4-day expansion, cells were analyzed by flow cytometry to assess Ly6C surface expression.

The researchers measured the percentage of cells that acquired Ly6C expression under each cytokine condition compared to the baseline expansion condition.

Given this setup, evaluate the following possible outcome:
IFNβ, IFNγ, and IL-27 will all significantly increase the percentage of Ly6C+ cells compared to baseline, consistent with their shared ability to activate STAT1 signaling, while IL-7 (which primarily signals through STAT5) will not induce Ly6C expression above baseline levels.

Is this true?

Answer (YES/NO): NO